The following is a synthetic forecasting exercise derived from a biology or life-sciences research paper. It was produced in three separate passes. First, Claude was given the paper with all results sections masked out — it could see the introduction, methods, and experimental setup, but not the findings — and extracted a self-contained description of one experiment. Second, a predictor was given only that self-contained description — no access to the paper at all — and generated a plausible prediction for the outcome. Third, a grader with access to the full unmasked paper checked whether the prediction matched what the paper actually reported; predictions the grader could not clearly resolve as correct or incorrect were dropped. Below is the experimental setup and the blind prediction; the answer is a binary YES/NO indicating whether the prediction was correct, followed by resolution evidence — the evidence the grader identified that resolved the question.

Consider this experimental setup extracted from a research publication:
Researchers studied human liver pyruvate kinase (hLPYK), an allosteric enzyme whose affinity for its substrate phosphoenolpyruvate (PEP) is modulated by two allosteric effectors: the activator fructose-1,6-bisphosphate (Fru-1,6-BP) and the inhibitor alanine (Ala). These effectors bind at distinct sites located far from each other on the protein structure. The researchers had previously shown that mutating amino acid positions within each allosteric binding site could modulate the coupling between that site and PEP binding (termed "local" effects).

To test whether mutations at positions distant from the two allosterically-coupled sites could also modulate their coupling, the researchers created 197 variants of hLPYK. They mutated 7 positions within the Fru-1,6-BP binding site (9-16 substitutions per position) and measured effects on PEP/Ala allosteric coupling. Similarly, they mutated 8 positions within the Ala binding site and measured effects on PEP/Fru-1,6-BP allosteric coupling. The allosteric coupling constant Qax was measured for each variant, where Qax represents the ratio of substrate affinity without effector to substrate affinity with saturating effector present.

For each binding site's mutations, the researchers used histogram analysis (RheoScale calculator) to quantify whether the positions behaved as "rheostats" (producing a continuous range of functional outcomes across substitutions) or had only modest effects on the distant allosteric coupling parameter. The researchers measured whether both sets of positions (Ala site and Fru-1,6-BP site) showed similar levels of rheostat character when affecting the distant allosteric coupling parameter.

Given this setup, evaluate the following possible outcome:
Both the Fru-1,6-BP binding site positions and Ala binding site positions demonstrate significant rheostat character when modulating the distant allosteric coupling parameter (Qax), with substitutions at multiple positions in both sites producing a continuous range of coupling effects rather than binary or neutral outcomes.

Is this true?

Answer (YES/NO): NO